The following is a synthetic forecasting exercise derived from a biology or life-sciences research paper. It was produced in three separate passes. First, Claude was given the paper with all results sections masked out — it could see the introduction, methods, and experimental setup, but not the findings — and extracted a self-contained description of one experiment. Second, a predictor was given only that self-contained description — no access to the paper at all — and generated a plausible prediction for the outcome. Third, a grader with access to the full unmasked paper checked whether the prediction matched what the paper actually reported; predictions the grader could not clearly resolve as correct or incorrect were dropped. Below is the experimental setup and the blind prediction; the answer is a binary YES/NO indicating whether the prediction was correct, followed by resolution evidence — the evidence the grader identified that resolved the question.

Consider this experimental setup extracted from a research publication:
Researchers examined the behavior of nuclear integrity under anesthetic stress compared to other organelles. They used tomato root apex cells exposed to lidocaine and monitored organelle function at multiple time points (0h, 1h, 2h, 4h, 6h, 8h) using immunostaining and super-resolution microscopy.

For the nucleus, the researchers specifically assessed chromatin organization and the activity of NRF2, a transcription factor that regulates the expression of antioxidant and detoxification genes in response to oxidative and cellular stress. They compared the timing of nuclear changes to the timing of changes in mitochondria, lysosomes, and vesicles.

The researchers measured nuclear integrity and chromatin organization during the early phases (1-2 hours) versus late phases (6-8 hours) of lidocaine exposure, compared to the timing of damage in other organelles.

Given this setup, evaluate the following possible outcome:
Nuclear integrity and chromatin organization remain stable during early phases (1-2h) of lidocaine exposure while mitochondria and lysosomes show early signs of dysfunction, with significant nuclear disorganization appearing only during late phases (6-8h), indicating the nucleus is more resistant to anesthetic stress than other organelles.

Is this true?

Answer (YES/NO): YES